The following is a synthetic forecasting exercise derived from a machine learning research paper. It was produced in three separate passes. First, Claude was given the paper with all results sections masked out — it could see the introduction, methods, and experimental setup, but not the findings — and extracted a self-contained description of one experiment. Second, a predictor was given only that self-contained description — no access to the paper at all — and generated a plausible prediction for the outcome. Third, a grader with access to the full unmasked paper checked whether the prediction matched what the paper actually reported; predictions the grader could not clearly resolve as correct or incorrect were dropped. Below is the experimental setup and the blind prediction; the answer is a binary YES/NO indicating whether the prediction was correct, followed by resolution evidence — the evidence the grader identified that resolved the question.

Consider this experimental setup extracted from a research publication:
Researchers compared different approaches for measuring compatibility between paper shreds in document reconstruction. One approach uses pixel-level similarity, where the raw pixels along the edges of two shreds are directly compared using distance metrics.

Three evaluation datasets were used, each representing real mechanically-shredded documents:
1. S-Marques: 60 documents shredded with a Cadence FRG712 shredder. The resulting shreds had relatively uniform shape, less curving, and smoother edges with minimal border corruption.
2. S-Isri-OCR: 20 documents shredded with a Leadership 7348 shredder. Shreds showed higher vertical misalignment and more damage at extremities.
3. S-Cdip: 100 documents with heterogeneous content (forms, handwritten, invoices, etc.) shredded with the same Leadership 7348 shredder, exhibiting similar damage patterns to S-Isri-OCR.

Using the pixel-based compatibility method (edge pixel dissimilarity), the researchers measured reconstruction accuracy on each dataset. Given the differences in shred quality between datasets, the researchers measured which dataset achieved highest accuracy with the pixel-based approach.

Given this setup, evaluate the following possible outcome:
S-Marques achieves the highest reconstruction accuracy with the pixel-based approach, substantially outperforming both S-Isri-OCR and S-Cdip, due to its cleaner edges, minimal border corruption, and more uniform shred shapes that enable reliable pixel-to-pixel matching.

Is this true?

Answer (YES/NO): YES